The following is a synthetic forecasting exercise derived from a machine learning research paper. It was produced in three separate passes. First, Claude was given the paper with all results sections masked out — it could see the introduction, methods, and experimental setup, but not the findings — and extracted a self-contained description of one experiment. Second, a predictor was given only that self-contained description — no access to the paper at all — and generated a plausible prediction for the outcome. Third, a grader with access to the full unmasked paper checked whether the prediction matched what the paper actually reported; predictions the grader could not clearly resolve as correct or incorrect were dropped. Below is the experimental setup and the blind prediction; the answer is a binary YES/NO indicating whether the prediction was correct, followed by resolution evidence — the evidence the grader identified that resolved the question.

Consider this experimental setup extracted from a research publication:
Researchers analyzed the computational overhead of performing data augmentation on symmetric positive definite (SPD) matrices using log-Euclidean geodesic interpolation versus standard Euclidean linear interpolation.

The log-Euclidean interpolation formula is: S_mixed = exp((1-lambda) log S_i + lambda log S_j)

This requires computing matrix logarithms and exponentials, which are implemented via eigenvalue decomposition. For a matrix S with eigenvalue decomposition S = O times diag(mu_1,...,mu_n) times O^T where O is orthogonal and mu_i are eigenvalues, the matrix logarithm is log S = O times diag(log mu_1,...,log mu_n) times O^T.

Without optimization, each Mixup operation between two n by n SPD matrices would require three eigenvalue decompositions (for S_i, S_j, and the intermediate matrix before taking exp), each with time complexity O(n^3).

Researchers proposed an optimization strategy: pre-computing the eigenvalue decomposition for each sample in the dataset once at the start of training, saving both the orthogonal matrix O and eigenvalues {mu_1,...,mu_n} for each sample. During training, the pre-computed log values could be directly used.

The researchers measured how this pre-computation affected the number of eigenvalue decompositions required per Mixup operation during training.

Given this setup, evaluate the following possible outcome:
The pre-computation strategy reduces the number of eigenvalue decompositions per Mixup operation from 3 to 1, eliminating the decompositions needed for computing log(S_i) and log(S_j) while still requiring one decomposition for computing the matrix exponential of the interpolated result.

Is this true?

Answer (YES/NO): YES